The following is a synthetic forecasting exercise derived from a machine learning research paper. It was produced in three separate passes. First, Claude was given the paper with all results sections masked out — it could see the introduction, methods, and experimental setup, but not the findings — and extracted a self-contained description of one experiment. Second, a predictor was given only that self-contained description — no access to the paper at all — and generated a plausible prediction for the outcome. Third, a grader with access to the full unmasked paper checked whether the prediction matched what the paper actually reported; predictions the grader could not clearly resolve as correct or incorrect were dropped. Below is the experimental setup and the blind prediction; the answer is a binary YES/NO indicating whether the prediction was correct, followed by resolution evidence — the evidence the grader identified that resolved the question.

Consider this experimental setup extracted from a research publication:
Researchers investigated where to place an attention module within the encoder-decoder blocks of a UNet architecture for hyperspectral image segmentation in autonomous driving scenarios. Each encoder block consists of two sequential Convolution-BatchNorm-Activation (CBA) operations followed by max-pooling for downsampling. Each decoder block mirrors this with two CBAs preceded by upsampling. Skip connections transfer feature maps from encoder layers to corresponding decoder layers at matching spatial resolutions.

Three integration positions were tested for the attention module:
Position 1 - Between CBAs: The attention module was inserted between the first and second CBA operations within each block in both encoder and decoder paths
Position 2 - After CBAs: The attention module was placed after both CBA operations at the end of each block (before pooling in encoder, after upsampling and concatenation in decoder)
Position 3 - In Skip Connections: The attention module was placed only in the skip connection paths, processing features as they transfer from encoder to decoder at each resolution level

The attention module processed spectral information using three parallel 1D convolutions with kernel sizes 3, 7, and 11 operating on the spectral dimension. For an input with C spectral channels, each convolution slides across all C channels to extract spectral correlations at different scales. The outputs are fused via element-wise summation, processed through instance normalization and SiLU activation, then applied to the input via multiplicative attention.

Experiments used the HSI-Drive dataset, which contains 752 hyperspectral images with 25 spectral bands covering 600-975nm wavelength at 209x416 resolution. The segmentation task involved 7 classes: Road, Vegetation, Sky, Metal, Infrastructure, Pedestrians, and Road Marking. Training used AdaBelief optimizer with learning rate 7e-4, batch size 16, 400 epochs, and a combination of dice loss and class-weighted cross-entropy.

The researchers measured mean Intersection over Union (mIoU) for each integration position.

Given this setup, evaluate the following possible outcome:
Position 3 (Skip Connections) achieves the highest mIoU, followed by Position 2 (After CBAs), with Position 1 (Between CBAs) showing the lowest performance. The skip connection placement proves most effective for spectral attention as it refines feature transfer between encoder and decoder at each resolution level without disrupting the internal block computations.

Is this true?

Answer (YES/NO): YES